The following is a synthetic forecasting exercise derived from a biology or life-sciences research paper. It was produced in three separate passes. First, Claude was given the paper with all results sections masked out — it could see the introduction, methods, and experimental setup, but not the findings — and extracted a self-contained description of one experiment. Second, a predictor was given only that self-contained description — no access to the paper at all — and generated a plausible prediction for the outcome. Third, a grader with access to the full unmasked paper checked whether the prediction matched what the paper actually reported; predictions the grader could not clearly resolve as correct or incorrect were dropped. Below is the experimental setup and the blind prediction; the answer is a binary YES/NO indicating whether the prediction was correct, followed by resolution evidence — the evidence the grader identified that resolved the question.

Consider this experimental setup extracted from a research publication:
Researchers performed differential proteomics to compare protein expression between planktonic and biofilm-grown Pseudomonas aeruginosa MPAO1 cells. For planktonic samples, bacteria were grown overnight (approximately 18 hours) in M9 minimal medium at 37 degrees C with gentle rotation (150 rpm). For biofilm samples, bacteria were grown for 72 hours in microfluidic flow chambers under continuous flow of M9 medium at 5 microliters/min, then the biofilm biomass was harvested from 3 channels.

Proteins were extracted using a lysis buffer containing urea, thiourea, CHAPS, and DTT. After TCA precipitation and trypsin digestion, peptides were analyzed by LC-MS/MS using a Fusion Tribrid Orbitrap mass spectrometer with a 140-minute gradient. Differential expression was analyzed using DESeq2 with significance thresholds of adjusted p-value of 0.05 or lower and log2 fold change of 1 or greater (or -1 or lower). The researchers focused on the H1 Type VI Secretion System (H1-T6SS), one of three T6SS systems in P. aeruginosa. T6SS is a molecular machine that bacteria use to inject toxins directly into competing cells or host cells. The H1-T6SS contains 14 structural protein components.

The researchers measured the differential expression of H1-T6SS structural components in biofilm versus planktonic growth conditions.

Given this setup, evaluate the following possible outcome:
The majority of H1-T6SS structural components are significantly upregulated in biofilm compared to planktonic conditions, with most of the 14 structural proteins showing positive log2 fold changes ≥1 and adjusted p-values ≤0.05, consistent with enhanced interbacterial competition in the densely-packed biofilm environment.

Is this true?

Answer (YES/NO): YES